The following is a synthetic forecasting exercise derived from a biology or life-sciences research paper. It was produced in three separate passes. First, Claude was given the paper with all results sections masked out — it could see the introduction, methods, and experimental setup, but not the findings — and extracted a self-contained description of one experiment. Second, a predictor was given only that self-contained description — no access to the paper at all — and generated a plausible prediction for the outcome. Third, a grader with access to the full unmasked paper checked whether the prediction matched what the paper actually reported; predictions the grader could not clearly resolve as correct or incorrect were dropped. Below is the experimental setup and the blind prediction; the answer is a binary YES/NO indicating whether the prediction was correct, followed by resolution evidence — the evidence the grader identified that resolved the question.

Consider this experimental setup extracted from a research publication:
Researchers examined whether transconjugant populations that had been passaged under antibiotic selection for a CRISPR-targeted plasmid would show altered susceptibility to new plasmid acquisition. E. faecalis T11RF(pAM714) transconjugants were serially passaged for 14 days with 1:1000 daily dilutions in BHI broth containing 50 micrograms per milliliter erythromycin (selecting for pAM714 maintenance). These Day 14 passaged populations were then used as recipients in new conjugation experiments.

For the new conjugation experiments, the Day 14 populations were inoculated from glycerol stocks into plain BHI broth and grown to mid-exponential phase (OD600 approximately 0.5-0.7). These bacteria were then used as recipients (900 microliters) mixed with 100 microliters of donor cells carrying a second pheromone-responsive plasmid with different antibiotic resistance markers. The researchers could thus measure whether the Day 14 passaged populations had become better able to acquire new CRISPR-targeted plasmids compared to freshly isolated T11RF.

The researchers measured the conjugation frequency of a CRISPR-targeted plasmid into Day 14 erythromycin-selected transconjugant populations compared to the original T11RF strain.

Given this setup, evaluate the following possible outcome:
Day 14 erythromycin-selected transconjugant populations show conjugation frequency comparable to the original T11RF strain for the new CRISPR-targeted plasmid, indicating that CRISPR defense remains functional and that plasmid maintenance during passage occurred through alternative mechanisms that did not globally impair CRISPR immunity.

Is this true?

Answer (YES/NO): NO